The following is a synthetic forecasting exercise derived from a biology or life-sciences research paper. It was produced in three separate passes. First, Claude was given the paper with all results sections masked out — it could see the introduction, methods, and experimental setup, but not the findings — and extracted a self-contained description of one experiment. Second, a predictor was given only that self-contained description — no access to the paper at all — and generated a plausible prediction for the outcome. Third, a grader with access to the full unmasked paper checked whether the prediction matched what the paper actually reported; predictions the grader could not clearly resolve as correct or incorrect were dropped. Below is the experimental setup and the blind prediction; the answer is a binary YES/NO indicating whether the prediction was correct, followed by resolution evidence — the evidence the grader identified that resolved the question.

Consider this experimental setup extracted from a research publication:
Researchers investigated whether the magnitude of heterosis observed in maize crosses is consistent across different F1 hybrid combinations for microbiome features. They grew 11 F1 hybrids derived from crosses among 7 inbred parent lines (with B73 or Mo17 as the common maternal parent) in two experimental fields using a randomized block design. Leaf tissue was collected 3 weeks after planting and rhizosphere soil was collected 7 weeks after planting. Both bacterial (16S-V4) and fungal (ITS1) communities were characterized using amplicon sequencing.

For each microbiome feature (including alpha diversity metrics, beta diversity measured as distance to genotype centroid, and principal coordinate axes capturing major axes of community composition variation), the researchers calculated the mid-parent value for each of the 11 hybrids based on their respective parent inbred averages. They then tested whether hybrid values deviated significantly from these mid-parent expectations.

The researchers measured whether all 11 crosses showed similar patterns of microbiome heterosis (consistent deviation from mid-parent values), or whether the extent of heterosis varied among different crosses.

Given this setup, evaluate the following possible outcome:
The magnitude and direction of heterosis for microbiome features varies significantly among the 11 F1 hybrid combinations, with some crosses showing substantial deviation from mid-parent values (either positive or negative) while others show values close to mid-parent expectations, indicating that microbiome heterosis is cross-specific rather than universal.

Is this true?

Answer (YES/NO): YES